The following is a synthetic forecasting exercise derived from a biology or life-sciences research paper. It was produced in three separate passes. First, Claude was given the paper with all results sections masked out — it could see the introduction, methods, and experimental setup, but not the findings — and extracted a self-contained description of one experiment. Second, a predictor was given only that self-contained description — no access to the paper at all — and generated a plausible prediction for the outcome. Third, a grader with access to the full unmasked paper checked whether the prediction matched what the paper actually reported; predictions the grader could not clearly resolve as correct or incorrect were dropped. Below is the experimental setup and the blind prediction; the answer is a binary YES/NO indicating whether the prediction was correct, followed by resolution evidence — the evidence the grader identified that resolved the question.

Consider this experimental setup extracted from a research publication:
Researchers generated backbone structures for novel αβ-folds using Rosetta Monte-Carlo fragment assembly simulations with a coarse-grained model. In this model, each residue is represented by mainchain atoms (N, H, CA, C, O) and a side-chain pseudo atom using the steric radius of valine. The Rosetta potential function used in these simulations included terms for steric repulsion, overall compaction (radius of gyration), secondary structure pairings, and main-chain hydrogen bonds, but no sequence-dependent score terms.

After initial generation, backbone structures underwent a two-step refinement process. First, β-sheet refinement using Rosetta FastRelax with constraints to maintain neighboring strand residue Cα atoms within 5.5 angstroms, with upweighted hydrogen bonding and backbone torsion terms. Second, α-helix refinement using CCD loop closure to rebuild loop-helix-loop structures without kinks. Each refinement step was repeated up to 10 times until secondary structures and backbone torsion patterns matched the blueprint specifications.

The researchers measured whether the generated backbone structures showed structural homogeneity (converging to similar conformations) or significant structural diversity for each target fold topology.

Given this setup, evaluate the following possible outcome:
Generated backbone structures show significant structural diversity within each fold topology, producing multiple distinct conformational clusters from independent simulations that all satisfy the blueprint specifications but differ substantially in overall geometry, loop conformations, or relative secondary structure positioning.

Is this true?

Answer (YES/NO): NO